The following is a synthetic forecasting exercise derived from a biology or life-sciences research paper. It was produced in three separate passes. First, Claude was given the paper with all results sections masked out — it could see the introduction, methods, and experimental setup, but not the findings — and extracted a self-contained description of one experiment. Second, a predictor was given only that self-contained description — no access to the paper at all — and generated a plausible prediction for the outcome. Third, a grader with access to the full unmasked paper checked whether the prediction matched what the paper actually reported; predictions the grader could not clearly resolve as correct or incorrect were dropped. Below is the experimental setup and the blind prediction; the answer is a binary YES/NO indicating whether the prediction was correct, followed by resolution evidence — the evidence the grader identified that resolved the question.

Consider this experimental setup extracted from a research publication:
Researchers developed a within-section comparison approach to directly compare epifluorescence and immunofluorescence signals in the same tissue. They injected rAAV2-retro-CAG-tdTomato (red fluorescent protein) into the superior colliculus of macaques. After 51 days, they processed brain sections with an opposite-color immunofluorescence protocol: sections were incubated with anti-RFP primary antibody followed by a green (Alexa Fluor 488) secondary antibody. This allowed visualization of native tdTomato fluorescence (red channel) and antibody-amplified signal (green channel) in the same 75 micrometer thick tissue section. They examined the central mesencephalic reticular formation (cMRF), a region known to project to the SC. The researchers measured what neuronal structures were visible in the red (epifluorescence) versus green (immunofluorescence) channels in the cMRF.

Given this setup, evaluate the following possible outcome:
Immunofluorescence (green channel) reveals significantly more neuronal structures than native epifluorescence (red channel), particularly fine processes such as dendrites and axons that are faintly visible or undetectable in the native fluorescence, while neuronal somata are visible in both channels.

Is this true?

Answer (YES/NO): NO